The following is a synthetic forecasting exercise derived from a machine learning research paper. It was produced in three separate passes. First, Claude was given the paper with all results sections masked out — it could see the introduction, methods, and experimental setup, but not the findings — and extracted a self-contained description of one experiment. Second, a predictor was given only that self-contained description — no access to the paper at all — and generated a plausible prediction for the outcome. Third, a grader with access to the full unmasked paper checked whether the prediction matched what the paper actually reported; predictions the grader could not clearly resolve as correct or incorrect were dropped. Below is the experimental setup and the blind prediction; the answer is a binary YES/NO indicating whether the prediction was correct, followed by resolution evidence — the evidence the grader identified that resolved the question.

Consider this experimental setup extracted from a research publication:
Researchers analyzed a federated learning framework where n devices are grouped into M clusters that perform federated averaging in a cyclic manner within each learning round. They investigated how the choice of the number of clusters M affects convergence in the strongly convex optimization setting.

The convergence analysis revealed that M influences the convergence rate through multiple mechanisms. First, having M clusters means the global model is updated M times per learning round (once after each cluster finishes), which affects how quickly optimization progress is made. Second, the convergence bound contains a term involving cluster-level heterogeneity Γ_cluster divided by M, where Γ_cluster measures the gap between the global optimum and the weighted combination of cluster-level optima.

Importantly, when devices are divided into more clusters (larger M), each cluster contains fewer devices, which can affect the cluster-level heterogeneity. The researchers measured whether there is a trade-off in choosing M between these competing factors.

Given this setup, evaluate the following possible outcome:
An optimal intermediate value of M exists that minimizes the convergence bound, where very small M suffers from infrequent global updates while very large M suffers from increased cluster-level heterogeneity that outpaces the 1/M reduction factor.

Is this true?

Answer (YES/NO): NO